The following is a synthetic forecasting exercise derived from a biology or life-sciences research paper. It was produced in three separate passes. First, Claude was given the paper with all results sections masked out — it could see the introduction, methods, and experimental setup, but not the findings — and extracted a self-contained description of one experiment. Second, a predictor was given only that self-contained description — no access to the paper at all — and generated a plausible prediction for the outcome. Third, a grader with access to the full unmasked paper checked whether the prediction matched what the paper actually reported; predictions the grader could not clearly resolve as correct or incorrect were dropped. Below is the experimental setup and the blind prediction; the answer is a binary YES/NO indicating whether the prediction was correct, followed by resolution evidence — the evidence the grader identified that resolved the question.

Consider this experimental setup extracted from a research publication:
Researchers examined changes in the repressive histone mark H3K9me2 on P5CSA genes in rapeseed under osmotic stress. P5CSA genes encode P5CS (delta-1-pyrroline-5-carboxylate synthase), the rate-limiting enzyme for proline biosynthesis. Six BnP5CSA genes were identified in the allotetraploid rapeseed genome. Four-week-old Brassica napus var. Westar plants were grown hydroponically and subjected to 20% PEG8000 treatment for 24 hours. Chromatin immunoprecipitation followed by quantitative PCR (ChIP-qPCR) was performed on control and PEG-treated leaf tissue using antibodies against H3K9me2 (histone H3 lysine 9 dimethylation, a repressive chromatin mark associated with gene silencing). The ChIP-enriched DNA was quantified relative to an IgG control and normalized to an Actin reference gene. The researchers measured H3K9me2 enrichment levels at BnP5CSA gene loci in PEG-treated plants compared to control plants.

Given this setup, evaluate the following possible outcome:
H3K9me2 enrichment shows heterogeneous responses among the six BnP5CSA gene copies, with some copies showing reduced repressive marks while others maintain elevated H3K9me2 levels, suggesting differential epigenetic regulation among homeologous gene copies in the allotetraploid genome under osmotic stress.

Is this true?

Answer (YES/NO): NO